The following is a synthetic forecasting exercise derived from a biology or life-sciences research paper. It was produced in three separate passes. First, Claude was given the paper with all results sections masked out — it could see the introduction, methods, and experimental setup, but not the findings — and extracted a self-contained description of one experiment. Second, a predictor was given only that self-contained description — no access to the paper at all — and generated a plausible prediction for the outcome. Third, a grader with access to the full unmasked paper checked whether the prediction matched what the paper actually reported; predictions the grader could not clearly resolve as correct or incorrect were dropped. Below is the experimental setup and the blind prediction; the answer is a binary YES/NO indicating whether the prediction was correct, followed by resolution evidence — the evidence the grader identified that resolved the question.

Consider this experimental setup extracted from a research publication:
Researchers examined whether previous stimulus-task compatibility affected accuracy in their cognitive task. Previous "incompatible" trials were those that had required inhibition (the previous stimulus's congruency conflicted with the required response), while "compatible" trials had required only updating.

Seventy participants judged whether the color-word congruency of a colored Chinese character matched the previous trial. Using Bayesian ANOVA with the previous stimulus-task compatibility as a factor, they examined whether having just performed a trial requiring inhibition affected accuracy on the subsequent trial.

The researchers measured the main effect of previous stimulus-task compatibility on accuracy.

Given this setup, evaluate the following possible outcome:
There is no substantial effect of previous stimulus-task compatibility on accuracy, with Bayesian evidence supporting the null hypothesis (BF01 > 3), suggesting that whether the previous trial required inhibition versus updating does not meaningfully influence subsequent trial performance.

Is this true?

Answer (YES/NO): YES